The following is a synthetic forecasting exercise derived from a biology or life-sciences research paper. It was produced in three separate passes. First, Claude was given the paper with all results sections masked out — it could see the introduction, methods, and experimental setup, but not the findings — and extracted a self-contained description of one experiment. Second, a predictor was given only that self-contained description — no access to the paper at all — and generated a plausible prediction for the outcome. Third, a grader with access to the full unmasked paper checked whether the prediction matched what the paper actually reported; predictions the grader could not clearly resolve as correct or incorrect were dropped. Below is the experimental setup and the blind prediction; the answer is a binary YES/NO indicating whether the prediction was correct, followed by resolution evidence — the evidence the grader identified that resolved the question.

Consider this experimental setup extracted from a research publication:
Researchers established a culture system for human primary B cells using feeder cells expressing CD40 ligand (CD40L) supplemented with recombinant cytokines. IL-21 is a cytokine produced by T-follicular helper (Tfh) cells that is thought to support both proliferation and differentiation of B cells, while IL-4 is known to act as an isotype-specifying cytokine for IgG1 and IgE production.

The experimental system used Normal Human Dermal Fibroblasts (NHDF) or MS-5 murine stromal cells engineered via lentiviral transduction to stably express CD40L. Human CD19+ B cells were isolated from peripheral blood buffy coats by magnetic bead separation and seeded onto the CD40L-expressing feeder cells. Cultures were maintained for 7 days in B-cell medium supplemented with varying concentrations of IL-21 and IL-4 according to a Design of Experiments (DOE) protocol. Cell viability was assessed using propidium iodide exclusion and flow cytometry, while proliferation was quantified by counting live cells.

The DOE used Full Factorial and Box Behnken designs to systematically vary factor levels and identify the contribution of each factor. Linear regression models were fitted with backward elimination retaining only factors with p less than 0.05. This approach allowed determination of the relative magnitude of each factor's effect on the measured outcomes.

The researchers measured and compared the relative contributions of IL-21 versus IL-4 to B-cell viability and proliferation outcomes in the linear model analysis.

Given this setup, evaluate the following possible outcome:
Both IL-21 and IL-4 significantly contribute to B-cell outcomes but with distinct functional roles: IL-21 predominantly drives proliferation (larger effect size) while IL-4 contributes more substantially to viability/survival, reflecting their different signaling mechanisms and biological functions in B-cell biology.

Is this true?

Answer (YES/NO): NO